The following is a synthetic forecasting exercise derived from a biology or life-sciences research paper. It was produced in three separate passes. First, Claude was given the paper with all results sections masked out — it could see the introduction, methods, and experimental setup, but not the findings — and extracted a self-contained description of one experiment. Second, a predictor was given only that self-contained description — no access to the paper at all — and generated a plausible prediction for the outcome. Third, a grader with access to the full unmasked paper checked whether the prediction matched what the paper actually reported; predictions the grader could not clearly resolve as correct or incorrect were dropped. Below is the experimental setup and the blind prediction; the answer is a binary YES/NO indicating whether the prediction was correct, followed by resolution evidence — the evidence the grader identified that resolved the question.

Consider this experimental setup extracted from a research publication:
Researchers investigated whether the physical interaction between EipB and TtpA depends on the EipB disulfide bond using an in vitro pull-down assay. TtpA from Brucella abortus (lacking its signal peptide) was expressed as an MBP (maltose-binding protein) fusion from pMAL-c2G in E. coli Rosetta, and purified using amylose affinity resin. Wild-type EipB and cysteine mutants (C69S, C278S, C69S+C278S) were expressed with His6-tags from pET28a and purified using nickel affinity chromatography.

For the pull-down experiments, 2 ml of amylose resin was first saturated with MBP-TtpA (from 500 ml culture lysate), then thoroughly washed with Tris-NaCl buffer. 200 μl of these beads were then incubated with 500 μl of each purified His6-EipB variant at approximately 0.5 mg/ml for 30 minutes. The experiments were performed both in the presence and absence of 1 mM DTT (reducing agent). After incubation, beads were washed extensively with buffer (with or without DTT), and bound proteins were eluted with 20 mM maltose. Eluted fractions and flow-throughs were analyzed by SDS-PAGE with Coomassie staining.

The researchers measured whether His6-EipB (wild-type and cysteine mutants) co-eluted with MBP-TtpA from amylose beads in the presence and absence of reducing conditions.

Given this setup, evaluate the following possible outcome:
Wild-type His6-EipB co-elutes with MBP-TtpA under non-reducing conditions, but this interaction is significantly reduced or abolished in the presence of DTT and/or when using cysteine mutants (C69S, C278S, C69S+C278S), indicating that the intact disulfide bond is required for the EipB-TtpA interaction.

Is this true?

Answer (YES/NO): NO